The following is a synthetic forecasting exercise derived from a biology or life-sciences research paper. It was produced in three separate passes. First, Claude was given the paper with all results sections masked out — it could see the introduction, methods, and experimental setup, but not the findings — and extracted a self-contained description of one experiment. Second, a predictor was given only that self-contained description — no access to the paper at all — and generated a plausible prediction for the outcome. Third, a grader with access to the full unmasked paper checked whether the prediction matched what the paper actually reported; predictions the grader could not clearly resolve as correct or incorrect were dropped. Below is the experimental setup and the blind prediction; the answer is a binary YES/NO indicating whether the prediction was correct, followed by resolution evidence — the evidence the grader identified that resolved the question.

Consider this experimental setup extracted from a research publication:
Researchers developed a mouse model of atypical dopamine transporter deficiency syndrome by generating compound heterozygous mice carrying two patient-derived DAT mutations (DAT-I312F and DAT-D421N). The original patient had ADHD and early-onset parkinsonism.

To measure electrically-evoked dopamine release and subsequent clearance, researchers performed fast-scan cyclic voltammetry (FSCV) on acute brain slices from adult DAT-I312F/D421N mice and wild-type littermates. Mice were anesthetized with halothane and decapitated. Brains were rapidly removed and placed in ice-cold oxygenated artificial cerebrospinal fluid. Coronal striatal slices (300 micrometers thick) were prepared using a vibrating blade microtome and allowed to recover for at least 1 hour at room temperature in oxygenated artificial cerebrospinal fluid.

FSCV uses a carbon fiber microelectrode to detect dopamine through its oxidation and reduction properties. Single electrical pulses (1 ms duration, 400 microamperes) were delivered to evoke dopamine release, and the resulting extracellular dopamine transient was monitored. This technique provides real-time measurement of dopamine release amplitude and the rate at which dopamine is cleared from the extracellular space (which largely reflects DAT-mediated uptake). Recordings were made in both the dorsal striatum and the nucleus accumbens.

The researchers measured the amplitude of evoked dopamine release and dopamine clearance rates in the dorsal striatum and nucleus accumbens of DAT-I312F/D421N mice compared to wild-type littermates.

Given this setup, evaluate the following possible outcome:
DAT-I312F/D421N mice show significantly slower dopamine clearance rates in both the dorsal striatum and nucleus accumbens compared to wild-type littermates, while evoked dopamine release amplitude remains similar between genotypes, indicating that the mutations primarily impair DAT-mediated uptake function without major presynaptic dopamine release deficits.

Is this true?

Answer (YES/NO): NO